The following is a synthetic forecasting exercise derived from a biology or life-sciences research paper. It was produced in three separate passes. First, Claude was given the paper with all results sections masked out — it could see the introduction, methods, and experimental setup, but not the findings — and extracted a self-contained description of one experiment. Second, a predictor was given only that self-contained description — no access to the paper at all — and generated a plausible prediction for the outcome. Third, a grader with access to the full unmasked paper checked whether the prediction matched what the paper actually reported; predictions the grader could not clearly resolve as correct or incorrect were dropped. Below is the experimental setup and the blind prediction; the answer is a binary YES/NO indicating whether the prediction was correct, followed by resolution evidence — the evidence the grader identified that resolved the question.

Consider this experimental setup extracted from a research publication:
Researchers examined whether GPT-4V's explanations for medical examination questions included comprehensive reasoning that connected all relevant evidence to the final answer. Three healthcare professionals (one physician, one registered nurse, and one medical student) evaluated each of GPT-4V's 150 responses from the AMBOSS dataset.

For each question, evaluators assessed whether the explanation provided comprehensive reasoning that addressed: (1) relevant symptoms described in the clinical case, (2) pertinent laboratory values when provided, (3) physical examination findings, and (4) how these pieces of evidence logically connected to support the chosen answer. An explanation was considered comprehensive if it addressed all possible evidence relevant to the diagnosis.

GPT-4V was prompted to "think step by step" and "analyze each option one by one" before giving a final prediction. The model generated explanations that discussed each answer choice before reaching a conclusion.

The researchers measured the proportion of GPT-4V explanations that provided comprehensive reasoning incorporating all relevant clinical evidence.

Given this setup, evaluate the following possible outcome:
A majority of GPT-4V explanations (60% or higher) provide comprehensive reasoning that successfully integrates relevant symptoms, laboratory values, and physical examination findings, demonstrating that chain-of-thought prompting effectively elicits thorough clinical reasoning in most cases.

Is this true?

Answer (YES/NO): NO